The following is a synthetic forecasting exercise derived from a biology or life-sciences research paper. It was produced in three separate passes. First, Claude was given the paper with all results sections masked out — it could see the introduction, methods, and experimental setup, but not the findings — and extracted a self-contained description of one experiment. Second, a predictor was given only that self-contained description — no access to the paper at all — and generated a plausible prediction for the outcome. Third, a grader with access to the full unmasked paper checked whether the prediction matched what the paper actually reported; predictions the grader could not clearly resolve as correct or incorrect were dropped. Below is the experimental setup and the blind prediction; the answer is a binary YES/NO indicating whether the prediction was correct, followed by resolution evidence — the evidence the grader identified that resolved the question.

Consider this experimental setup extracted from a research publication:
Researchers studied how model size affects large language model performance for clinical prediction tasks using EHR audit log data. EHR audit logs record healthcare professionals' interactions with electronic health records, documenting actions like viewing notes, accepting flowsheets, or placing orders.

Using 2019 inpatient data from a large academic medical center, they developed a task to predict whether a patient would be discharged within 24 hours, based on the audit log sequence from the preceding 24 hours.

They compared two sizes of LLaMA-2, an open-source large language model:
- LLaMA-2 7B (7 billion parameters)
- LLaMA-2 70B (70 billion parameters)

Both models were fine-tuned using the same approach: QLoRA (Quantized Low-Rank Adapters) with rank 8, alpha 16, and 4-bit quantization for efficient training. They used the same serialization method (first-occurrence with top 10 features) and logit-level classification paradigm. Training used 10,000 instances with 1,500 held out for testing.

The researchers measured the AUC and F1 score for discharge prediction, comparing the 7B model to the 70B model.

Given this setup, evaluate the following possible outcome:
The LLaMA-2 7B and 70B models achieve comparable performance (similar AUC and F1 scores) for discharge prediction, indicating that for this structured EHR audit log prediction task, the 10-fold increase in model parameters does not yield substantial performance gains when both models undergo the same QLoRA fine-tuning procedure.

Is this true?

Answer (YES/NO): YES